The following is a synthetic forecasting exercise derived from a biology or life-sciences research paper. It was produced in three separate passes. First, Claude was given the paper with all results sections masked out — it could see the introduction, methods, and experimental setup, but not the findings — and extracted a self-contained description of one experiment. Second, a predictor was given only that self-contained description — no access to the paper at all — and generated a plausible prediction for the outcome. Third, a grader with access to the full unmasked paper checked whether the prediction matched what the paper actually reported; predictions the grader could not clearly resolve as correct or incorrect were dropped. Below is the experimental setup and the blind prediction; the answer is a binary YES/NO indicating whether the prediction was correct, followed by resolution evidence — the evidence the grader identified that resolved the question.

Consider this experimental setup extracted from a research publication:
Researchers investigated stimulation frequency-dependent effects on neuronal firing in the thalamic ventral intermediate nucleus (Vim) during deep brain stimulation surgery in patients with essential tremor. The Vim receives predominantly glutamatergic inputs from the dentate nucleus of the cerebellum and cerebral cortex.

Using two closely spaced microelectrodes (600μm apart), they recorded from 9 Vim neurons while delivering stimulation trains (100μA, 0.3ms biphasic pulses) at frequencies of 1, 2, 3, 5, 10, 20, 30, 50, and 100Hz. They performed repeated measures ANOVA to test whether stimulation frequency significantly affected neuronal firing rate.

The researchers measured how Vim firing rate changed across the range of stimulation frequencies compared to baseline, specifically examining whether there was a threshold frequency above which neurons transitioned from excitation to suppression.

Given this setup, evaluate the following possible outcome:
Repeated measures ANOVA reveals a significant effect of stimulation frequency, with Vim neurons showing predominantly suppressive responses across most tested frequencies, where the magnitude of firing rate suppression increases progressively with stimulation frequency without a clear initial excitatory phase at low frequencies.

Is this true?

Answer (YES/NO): NO